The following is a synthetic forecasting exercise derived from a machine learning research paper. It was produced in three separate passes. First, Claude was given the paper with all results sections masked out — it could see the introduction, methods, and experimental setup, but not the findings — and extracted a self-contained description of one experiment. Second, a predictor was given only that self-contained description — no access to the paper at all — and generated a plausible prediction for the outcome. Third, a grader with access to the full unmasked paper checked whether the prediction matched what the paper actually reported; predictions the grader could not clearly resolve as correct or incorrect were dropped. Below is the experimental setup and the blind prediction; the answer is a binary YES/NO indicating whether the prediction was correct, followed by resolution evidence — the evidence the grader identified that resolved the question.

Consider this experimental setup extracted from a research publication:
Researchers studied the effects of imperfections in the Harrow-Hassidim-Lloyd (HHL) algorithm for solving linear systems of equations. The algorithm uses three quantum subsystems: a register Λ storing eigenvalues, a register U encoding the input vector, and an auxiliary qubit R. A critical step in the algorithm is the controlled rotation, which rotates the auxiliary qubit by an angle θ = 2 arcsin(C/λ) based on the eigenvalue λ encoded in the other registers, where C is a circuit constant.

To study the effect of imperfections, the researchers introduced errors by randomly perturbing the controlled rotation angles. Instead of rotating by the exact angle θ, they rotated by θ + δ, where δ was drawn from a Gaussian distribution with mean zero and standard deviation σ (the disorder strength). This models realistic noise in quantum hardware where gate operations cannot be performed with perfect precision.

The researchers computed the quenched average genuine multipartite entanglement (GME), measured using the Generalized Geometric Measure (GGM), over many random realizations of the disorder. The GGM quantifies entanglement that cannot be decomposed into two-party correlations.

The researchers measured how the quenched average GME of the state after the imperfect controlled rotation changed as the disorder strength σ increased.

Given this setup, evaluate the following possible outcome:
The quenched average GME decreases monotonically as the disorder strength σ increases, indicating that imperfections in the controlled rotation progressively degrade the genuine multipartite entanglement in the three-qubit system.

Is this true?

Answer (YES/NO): NO